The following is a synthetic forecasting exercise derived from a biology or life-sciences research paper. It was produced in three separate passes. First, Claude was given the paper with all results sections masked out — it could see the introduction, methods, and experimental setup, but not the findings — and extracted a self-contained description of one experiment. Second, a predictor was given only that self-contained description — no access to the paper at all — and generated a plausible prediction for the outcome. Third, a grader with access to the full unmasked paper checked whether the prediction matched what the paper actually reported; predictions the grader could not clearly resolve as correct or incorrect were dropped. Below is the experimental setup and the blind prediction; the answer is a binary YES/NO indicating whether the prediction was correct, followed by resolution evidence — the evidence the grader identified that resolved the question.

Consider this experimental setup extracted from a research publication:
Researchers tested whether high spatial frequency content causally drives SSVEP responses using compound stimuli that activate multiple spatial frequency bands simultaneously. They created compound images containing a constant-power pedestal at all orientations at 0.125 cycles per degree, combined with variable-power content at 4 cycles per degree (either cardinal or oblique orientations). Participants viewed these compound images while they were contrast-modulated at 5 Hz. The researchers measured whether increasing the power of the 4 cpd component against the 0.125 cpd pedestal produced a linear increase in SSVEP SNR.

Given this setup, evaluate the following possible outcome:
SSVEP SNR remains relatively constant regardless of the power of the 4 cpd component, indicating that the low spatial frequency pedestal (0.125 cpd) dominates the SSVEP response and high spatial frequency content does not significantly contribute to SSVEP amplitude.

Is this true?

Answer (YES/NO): NO